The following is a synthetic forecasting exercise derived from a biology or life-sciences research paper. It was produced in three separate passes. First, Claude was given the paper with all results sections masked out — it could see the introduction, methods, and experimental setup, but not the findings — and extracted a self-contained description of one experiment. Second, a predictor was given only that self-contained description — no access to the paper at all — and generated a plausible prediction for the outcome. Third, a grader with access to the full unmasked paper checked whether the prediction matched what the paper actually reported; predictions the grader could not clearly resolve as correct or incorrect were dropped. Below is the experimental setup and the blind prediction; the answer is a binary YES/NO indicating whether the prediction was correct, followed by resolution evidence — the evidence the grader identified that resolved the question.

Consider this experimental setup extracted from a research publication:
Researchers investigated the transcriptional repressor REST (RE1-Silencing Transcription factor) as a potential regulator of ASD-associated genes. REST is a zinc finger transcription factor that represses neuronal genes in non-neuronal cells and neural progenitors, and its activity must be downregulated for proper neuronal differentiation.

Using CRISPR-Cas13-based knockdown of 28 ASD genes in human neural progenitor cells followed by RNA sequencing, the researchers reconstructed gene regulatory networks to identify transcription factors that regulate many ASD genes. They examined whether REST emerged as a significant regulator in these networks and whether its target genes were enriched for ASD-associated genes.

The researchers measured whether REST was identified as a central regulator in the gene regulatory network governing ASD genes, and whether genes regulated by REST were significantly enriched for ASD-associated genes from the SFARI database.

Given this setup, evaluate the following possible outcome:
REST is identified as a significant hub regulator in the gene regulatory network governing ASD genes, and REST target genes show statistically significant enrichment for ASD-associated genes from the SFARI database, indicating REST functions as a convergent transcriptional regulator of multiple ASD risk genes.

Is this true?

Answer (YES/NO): YES